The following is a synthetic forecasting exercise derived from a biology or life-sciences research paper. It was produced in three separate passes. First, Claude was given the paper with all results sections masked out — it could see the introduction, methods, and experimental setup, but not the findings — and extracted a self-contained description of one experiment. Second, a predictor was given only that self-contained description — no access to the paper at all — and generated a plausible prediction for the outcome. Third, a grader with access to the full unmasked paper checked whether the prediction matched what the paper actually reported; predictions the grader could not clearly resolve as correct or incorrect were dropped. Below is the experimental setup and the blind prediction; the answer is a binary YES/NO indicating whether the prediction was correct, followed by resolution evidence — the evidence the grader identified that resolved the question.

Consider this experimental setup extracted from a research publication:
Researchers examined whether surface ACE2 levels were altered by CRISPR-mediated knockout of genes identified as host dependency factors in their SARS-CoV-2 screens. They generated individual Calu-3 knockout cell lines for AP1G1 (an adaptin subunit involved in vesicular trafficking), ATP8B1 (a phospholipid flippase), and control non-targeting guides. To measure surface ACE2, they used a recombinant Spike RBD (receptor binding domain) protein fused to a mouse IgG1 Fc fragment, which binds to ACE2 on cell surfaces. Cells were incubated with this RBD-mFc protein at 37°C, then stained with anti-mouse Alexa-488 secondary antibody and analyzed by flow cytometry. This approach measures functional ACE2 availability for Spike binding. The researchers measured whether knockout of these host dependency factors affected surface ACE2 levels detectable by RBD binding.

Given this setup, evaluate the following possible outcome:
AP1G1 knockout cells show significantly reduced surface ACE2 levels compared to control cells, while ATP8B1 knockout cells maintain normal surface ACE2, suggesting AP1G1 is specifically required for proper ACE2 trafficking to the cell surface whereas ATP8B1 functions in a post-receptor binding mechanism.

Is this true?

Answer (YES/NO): NO